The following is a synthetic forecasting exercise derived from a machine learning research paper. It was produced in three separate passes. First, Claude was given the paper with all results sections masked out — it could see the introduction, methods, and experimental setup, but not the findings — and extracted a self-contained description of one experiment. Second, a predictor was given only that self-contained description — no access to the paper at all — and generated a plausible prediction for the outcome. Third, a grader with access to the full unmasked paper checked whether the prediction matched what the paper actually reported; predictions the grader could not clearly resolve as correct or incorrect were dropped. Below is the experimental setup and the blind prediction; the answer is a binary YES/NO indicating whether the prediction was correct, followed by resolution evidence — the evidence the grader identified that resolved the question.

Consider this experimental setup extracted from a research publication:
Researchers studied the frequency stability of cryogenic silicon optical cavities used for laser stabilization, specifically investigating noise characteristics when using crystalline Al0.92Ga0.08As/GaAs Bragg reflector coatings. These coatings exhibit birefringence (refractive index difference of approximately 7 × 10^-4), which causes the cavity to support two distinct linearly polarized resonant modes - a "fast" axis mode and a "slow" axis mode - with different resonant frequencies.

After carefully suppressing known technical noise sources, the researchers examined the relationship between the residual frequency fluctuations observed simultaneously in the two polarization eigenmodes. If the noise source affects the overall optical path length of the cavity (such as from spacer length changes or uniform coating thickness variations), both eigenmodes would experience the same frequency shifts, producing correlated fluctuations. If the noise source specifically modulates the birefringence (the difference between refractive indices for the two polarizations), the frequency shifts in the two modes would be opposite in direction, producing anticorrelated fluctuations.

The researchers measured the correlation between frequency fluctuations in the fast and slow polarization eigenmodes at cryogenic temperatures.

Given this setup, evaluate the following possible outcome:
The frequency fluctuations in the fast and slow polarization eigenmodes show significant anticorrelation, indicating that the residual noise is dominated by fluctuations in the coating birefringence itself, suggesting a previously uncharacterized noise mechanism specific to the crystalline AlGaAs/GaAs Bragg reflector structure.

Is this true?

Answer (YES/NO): YES